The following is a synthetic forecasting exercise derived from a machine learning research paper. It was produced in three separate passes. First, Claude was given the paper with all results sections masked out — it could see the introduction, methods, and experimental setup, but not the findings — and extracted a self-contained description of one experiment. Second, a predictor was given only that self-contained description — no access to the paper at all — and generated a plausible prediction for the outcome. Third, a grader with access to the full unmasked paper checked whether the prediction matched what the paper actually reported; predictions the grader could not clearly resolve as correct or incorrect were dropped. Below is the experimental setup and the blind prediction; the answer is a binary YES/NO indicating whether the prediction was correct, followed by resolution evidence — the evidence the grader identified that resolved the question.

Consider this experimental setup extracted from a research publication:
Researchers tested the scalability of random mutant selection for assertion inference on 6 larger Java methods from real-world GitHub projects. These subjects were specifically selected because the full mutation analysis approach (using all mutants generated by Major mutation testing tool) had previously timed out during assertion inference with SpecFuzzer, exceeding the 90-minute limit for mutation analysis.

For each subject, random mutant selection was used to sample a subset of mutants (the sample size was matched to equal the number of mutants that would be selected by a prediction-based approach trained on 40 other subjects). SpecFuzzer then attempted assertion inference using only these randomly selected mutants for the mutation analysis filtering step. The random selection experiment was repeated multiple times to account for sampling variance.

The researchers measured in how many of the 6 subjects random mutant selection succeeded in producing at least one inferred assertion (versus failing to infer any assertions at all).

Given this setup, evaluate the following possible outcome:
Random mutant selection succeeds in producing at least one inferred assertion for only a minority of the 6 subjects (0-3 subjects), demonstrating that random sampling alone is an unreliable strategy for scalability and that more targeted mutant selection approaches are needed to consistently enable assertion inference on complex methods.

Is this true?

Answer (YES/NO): NO